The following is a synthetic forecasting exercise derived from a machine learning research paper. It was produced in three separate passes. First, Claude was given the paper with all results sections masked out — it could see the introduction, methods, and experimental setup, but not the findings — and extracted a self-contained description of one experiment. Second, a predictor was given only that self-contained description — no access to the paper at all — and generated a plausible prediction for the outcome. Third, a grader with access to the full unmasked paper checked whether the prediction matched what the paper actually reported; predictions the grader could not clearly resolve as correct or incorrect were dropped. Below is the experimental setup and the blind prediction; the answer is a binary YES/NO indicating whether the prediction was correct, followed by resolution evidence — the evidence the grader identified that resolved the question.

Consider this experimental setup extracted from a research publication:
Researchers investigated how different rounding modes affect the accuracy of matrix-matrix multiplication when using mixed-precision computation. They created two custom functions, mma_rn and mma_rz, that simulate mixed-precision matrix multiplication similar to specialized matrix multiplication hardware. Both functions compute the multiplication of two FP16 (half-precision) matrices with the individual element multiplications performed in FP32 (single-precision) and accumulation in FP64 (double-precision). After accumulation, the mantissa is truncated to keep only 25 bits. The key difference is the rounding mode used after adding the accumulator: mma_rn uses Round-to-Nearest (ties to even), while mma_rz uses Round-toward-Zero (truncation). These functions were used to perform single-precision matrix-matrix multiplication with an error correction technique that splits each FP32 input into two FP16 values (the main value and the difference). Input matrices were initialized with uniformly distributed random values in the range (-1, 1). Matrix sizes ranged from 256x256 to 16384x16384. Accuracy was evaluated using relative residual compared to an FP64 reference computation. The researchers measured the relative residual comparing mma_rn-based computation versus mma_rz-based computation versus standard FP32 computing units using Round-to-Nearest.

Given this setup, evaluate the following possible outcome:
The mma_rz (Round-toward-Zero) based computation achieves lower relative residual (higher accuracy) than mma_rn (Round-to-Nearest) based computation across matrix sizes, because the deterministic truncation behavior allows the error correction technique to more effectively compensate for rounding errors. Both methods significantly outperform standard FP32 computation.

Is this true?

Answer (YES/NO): NO